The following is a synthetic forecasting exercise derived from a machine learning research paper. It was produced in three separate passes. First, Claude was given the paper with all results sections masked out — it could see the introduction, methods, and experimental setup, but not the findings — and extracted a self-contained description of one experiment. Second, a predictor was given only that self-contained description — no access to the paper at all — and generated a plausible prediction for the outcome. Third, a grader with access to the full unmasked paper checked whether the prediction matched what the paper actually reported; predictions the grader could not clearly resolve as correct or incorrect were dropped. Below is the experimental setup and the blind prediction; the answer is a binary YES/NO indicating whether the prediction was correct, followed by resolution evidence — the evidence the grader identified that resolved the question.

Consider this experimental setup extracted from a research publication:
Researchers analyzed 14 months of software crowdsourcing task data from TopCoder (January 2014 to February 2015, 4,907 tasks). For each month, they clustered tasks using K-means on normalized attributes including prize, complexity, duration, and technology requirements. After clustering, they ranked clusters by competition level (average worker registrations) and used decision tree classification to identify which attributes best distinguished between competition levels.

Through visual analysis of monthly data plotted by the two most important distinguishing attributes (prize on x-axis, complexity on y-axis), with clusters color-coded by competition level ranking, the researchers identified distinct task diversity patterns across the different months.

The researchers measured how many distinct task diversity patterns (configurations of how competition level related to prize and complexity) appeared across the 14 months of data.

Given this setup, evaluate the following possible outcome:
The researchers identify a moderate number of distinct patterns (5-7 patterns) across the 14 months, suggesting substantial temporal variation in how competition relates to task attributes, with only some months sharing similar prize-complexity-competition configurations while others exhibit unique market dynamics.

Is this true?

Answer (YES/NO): NO